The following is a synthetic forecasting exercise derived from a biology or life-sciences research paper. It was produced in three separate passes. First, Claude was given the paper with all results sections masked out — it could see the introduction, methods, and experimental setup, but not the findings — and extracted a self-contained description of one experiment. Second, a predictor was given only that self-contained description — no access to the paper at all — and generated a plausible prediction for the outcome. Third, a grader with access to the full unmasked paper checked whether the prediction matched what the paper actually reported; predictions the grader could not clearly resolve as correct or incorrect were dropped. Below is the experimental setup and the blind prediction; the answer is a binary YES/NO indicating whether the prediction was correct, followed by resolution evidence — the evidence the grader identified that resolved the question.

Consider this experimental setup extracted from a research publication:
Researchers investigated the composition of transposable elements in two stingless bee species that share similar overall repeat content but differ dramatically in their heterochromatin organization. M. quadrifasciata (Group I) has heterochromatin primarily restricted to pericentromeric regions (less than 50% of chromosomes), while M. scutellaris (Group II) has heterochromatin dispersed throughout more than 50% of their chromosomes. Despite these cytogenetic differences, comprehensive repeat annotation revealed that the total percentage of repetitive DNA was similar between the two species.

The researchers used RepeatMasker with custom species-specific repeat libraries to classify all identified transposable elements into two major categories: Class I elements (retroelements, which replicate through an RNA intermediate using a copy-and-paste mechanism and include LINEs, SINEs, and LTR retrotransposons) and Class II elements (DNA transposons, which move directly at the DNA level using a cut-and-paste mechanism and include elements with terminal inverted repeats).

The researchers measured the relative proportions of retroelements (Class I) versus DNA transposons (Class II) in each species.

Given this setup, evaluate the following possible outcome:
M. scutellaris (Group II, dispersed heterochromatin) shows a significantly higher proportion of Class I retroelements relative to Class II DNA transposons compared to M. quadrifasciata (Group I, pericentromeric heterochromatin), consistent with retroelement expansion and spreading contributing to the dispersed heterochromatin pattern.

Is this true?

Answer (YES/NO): YES